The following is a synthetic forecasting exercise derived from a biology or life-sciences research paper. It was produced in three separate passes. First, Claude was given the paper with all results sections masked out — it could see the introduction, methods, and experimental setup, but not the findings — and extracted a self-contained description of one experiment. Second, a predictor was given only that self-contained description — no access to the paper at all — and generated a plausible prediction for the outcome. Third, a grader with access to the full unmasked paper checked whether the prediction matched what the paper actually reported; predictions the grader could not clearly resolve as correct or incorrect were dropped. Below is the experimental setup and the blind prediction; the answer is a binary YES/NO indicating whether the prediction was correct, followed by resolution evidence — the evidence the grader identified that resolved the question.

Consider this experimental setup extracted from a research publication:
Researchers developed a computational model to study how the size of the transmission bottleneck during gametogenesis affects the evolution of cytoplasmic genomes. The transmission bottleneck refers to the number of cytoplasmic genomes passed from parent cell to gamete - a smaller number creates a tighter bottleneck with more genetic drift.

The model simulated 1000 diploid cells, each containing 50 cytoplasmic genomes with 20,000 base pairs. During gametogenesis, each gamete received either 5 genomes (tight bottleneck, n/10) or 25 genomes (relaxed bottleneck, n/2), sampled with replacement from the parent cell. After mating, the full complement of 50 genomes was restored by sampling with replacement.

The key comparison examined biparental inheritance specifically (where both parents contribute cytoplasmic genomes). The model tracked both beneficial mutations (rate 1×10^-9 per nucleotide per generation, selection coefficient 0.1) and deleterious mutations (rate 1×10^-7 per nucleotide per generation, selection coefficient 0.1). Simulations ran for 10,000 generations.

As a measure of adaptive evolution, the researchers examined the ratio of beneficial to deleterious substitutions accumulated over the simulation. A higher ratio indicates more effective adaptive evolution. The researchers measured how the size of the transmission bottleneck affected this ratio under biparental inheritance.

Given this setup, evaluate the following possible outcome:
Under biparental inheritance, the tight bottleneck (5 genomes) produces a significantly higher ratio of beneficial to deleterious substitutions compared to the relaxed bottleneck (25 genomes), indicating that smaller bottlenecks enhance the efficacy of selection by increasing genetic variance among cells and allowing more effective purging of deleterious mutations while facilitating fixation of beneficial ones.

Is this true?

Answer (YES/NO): YES